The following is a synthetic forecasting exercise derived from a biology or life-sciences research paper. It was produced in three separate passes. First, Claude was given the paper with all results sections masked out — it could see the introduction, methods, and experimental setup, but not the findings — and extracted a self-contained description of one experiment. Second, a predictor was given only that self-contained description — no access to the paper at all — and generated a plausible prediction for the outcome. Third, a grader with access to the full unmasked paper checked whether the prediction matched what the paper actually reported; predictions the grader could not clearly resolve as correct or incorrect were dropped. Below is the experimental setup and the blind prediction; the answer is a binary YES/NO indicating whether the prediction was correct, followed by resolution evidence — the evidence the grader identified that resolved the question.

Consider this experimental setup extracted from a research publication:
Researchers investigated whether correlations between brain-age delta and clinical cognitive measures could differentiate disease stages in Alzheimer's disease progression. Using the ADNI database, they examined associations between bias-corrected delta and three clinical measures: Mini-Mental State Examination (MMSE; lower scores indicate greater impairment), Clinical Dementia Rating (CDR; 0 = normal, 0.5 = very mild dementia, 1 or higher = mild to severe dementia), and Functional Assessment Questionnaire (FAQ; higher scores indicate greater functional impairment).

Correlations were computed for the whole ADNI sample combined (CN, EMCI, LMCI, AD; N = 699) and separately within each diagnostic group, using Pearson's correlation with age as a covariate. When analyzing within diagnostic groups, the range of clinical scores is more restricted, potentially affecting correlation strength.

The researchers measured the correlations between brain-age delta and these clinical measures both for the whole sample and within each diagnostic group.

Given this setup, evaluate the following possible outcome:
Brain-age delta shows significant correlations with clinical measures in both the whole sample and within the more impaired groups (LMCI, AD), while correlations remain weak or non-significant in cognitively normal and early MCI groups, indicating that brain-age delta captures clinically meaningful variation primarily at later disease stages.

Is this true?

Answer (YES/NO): NO